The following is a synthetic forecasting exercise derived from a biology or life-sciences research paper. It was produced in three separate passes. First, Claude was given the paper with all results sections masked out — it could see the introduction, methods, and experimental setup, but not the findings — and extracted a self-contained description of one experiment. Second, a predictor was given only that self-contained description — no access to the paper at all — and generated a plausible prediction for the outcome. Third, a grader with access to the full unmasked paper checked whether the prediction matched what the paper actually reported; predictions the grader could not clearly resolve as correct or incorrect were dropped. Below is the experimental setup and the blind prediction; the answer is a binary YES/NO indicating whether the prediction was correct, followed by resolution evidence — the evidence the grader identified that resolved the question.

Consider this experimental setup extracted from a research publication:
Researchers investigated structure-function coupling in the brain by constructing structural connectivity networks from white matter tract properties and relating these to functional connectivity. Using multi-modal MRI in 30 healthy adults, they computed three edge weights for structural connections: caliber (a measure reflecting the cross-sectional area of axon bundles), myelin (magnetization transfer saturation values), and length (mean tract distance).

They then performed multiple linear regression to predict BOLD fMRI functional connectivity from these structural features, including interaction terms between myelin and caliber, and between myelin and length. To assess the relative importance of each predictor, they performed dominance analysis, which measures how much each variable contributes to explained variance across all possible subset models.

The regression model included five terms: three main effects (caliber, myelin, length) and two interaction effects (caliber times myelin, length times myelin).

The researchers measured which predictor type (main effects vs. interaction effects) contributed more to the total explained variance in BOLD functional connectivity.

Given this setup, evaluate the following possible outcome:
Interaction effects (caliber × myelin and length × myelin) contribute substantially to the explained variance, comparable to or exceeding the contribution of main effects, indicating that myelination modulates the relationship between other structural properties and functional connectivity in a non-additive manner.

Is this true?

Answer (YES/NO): NO